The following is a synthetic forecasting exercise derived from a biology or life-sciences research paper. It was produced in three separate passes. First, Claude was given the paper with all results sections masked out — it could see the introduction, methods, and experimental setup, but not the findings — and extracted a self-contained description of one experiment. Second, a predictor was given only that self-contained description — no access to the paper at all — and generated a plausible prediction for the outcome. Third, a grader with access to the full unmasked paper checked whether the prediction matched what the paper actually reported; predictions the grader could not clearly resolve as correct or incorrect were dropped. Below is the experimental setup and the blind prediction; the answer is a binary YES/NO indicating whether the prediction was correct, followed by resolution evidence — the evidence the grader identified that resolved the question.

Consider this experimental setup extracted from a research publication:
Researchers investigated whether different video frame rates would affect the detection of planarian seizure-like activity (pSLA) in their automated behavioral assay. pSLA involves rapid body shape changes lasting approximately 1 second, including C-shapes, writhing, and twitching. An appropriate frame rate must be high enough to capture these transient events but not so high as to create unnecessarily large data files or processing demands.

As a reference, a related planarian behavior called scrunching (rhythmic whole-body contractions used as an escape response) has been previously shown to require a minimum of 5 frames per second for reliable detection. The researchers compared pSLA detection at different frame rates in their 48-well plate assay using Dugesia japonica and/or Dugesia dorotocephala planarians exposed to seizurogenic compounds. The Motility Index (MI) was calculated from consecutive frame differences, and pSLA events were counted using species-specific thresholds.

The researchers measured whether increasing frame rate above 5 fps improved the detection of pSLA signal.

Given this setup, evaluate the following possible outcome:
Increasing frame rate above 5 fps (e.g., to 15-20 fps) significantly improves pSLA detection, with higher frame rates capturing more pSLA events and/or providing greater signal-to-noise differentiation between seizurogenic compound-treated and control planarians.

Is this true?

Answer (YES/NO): NO